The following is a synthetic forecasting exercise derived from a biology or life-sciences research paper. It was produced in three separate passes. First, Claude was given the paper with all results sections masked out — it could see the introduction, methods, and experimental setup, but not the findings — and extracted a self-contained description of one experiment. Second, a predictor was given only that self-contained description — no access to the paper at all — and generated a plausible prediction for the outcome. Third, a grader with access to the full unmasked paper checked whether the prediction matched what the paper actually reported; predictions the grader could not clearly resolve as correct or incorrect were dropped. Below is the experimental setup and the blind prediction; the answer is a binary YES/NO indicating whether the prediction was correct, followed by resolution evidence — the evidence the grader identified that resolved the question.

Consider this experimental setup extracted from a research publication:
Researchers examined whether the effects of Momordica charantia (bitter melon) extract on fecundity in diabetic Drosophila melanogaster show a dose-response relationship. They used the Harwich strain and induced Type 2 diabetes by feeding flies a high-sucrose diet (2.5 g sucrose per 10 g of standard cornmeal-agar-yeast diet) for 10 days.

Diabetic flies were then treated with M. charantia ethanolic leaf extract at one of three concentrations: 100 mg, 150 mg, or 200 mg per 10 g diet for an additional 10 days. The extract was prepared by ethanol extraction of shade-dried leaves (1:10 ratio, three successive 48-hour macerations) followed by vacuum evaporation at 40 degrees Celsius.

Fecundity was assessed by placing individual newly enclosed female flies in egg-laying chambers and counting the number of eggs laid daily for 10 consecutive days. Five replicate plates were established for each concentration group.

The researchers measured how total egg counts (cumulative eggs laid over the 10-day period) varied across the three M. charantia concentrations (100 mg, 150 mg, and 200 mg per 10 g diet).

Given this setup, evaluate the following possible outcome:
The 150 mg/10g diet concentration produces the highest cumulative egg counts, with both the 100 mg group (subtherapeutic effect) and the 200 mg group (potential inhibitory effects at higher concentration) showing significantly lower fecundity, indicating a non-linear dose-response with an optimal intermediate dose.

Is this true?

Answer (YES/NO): NO